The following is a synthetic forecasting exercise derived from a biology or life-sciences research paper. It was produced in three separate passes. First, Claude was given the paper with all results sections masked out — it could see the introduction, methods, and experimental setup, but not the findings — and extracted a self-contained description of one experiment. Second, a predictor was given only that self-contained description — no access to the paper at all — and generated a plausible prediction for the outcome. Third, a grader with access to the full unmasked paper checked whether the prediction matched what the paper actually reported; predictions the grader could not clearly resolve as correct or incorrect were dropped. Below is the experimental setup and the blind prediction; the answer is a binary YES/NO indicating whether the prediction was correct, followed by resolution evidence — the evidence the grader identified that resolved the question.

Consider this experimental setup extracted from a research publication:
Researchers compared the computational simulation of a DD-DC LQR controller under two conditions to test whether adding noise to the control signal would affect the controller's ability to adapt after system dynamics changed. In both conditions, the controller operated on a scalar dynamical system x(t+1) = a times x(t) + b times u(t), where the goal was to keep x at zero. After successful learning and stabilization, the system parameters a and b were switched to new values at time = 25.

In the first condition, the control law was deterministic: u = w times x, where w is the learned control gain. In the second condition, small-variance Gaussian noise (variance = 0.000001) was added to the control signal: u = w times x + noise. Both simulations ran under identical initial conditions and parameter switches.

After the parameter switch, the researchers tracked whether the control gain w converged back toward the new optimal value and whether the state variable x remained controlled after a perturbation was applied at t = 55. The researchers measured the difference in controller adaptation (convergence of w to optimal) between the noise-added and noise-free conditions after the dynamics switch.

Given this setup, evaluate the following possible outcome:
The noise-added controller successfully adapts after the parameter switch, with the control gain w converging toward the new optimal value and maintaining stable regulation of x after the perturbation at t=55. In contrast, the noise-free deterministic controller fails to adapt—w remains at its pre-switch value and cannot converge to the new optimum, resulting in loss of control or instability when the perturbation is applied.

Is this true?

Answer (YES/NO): YES